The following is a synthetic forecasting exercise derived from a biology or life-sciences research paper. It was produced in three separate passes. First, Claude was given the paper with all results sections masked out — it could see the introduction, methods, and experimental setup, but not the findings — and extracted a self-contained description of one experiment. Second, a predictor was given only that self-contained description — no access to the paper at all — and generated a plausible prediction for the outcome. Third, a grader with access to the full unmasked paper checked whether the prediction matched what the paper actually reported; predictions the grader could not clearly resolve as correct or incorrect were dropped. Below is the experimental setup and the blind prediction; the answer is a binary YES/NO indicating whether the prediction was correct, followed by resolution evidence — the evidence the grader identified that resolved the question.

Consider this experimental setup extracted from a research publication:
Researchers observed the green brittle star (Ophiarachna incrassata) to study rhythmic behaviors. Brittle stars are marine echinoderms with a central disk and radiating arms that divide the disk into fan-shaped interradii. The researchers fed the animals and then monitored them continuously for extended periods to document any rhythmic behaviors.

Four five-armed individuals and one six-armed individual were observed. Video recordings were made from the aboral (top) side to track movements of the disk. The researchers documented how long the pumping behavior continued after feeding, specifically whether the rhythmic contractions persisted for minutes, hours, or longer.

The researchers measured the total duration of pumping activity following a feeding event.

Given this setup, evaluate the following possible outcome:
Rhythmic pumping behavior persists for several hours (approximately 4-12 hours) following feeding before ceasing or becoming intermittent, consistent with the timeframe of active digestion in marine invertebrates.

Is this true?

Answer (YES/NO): NO